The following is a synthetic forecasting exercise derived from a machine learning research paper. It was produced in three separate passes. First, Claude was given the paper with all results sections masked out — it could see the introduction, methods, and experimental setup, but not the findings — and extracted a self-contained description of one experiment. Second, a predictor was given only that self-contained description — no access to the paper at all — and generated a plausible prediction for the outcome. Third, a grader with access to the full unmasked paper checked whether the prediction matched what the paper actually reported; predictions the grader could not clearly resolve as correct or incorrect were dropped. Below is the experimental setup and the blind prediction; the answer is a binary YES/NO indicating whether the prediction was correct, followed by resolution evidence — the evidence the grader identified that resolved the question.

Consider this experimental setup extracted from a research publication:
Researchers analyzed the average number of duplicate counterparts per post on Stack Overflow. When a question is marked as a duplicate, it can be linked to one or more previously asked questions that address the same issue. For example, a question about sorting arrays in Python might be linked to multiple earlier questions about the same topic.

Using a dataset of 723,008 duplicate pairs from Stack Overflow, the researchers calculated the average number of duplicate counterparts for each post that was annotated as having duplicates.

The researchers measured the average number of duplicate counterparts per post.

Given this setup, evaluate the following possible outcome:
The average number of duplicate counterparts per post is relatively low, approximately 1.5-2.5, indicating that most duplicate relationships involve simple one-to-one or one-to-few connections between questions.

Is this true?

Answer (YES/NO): NO